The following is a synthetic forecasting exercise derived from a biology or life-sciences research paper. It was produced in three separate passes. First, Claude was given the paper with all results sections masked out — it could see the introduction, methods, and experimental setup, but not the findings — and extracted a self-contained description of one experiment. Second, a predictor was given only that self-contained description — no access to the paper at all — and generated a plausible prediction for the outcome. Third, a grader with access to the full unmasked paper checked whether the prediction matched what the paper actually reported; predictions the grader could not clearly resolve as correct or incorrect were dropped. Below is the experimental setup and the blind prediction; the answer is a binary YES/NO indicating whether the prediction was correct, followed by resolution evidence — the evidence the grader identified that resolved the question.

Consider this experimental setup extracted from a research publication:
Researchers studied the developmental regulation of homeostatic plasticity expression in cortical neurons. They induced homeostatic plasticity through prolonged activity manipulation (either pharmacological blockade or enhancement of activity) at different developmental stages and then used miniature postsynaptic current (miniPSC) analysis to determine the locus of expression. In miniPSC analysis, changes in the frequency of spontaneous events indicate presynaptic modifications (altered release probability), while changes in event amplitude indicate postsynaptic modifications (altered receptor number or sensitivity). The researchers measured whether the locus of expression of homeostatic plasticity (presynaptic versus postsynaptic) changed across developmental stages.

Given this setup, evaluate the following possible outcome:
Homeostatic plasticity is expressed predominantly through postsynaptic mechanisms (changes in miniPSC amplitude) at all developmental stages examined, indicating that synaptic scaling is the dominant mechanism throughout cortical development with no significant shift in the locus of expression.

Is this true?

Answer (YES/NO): NO